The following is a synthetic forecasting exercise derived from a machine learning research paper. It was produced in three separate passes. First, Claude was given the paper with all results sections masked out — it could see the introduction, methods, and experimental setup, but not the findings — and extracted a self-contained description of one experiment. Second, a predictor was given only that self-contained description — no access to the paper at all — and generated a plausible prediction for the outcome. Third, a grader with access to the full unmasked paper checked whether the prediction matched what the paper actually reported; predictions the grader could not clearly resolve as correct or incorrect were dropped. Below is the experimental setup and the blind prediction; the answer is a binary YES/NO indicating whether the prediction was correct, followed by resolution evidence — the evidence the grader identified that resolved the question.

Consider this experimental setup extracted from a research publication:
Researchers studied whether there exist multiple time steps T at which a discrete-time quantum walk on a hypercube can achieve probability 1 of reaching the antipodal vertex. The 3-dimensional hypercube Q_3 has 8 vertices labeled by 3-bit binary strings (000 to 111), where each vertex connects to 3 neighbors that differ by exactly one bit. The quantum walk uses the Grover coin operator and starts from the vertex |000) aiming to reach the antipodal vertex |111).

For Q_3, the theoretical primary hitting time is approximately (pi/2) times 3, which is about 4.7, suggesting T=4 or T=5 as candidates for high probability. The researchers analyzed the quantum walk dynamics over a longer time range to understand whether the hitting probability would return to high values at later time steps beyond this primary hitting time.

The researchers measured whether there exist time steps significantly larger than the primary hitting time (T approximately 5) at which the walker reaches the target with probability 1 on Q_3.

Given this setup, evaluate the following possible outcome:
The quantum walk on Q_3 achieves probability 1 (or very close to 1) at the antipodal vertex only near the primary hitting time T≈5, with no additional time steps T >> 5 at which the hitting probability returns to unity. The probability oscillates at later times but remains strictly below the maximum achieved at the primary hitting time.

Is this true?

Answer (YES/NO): NO